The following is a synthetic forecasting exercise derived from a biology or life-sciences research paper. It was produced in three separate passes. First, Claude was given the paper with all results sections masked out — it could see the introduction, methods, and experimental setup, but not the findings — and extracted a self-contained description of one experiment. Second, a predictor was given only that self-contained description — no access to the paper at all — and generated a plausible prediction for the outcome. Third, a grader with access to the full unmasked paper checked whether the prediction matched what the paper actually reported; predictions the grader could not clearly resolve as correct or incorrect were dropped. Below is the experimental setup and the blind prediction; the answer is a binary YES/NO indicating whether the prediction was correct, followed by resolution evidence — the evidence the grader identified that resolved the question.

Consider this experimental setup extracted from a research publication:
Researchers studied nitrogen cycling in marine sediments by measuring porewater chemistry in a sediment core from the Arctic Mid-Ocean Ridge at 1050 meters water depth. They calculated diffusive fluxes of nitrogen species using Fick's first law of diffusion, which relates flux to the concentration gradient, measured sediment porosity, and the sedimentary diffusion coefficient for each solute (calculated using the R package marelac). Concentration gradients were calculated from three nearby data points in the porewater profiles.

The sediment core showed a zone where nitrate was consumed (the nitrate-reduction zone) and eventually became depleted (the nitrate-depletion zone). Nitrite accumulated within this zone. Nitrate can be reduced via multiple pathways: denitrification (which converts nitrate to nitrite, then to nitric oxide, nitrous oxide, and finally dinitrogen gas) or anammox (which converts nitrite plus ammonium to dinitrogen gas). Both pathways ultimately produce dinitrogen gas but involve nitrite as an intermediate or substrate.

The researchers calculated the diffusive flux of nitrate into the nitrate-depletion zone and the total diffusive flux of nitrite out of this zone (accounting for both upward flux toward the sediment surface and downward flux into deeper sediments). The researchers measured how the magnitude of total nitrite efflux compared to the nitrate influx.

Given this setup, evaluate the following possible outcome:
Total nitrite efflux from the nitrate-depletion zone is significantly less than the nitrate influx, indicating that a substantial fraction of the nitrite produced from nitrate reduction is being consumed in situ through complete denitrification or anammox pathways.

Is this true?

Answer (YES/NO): YES